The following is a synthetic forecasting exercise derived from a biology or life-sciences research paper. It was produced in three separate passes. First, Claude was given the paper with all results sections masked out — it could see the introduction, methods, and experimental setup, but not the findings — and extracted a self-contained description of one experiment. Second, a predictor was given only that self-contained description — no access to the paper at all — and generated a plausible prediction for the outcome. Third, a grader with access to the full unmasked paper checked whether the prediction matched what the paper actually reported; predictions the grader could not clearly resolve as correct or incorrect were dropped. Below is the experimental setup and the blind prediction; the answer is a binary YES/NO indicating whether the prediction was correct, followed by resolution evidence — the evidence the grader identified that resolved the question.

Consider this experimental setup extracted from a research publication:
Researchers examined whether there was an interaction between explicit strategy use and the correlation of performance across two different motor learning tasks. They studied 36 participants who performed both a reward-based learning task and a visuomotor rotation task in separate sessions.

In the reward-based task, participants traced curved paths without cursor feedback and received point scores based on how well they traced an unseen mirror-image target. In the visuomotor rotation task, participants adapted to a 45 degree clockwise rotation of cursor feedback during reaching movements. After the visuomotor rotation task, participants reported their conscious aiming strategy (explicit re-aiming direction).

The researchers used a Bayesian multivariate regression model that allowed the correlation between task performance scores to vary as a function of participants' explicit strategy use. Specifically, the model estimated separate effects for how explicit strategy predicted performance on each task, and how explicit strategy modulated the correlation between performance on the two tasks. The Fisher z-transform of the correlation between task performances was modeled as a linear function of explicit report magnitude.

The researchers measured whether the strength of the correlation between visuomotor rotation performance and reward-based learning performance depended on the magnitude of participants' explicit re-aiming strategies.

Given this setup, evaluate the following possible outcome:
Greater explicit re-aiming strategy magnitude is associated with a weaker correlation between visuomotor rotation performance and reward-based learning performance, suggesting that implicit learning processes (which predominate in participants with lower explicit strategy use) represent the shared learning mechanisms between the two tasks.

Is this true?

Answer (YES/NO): NO